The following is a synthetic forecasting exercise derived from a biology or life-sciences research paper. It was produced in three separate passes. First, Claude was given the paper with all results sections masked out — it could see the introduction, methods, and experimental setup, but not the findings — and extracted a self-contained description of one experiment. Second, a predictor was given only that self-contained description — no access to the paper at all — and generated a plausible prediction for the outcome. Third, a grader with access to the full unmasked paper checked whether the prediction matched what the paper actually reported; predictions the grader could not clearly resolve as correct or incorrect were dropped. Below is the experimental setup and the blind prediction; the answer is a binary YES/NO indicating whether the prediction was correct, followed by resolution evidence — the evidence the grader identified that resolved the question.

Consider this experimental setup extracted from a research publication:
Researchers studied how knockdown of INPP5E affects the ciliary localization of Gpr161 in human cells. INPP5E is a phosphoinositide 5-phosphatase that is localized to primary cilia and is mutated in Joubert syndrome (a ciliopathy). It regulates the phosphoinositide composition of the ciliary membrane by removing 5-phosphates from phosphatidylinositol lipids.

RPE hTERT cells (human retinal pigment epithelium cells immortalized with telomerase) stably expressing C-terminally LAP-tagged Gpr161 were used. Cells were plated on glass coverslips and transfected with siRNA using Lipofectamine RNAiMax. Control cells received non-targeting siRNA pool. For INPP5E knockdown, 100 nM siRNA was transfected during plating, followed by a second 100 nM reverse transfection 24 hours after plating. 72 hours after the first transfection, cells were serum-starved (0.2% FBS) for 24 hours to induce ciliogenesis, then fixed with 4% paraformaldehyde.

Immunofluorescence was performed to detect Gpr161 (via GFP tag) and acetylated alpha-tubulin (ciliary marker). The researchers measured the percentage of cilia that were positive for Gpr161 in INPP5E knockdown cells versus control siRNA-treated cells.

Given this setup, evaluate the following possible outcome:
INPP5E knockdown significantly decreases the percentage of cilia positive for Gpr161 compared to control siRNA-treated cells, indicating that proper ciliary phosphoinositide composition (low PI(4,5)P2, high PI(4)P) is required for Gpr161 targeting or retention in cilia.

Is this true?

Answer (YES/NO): NO